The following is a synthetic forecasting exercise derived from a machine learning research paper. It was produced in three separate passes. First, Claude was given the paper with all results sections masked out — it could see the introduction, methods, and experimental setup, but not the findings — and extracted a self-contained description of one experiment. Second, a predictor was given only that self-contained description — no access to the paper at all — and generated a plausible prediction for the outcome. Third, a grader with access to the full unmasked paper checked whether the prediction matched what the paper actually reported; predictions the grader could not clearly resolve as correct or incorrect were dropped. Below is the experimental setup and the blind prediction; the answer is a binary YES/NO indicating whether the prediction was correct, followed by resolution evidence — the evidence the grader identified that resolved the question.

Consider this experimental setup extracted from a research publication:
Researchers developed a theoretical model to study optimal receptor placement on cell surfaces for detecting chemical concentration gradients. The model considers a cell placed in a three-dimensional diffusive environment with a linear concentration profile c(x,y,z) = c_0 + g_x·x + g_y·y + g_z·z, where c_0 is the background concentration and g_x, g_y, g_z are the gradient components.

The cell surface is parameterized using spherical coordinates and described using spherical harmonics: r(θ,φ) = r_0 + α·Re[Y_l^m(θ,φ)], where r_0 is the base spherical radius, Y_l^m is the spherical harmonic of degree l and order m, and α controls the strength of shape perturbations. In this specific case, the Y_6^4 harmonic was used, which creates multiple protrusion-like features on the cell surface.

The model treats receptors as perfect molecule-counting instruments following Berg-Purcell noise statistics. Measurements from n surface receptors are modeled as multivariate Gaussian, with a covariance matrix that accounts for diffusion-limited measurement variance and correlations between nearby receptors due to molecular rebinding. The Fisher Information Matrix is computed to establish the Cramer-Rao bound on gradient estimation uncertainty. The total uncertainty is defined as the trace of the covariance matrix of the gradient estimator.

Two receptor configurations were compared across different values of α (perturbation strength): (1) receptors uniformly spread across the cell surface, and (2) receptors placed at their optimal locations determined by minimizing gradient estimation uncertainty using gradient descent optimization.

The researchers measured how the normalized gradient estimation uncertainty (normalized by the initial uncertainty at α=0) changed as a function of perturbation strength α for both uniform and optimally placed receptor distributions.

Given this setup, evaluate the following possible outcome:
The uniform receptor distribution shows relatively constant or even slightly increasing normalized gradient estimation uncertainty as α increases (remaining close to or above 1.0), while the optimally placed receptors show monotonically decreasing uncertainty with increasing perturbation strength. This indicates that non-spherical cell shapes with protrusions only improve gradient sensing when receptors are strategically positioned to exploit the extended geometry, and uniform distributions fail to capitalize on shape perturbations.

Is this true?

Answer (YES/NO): NO